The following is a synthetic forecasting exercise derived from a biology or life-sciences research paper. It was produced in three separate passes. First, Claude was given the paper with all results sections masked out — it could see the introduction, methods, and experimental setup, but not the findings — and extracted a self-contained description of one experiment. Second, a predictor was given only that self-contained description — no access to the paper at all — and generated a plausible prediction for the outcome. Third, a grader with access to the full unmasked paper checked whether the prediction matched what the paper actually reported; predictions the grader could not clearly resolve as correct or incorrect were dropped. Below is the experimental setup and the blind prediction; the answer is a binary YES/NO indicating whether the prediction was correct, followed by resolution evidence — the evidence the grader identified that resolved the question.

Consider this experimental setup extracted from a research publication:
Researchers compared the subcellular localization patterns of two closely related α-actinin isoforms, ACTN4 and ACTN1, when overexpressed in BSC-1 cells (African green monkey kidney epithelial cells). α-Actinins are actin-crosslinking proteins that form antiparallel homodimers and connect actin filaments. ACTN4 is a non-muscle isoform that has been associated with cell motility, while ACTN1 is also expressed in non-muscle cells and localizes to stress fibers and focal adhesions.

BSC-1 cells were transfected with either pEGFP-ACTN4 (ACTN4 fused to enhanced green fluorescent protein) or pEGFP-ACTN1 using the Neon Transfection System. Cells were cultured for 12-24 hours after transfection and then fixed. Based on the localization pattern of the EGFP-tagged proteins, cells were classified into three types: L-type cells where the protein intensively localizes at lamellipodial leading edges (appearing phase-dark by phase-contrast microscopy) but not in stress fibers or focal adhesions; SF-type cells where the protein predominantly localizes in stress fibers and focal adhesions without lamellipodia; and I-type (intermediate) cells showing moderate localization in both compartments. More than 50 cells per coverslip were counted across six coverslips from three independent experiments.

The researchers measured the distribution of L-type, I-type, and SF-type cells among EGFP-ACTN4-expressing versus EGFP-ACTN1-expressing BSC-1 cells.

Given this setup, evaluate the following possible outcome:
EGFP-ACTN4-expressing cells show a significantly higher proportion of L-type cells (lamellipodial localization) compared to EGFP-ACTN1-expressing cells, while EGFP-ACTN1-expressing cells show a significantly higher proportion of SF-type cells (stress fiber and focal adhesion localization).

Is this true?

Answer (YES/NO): YES